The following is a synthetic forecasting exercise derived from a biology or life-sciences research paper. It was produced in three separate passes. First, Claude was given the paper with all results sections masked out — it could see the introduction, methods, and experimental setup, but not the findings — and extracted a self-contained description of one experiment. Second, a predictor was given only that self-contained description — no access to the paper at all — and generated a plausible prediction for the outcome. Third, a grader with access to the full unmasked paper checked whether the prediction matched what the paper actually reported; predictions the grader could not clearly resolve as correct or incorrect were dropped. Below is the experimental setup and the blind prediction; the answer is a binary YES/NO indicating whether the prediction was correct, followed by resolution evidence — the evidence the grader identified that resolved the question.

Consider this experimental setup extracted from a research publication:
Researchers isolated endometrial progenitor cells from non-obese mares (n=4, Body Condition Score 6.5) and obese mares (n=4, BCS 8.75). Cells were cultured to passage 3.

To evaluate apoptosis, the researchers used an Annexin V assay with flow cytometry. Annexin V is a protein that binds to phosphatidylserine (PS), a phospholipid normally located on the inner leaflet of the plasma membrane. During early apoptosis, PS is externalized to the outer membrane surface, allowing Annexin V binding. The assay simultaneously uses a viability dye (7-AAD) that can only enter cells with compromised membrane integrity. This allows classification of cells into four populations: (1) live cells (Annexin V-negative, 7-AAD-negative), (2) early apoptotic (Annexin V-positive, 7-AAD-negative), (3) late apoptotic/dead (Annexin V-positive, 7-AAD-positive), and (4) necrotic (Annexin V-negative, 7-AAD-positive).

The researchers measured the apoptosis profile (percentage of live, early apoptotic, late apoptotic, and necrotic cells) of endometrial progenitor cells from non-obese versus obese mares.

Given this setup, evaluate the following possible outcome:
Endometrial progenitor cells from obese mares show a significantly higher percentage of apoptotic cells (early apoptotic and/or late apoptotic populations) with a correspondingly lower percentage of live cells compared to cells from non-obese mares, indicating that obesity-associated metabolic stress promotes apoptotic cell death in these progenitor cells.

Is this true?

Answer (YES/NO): YES